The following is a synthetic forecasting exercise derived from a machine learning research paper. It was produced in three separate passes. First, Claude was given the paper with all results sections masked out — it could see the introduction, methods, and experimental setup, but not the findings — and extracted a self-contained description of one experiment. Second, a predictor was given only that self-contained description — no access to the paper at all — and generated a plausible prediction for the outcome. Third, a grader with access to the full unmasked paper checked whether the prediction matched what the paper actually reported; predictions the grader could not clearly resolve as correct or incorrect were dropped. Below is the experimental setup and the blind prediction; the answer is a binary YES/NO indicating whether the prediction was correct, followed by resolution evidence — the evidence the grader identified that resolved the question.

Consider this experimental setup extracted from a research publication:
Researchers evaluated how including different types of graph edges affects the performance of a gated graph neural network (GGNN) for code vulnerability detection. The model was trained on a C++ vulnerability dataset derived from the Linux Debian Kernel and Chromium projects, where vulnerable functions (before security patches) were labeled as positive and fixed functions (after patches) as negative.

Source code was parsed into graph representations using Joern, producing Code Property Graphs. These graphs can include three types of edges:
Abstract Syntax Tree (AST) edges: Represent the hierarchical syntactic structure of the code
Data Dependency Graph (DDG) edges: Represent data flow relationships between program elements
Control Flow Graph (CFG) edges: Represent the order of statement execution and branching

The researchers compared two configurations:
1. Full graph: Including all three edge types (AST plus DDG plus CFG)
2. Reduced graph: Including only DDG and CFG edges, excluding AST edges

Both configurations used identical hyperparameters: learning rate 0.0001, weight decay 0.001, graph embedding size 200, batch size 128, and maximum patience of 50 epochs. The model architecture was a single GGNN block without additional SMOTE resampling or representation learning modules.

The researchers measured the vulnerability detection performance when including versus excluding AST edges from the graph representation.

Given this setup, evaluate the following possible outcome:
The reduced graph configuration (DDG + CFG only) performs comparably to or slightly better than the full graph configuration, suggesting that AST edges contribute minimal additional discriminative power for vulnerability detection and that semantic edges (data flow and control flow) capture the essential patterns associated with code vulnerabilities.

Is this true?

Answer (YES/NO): YES